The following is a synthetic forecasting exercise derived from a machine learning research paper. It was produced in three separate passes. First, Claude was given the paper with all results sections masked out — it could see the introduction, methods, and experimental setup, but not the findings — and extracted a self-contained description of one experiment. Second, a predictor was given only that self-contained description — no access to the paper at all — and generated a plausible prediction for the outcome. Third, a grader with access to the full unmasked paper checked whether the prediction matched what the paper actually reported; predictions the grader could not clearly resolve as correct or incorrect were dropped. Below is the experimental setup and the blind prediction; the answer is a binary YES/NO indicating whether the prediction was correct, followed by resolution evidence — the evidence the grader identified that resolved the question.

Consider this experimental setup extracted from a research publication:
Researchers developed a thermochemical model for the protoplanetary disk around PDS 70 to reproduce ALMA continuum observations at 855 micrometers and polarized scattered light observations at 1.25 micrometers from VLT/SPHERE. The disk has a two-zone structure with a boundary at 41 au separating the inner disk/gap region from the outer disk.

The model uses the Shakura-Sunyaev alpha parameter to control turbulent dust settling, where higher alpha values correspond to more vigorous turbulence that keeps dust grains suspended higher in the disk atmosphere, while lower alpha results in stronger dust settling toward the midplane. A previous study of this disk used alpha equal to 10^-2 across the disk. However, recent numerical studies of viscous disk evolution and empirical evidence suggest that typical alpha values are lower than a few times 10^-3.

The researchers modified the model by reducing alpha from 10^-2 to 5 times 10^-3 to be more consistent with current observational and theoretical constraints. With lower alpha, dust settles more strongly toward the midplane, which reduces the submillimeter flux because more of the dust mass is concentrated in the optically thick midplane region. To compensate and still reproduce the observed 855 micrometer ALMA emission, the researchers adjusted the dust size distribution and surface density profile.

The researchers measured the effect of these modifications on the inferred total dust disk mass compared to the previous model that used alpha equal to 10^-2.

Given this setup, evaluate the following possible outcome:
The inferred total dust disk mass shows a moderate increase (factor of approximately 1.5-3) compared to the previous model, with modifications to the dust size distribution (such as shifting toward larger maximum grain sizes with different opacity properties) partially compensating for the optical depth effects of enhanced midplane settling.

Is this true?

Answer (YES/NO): NO